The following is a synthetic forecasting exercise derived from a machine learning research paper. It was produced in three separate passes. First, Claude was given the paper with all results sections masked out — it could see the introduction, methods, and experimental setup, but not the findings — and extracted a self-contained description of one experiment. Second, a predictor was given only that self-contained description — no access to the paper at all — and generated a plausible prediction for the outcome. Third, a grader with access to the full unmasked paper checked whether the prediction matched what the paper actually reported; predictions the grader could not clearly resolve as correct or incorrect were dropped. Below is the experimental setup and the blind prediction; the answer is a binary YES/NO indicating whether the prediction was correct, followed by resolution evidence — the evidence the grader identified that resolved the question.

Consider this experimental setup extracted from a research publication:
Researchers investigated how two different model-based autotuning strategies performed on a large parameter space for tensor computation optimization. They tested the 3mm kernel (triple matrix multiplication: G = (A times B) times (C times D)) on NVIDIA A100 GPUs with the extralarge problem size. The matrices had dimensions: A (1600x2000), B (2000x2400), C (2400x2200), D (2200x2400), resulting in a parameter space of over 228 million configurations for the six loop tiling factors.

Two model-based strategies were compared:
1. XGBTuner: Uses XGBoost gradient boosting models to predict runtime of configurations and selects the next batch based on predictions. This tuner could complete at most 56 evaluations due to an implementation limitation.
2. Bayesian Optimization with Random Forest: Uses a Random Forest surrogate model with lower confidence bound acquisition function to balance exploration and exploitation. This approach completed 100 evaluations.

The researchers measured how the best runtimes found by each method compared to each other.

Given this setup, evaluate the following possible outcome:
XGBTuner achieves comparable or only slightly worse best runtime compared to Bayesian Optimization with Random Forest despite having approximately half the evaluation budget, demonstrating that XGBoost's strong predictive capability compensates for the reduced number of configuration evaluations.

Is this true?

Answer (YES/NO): NO